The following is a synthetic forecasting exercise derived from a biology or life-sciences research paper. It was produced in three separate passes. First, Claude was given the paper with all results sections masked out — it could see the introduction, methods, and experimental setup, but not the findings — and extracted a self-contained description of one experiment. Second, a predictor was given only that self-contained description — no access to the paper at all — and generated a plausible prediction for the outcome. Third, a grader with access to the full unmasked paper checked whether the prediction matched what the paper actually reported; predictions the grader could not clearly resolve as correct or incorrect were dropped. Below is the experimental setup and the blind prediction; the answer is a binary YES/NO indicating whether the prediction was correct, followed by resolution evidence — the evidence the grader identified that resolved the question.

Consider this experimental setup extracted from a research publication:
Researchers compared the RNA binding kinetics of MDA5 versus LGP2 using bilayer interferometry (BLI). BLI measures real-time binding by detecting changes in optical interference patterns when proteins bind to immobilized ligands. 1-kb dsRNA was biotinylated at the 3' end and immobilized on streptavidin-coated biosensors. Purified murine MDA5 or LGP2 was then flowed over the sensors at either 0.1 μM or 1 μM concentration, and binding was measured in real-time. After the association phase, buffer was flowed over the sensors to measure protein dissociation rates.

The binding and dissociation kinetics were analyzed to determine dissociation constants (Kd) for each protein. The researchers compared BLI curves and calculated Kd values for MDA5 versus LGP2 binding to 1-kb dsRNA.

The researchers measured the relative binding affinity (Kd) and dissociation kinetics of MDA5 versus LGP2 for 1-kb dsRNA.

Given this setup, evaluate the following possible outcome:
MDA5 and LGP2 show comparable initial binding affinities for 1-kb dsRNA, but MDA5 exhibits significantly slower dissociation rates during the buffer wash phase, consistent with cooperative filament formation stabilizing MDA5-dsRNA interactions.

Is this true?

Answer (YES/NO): NO